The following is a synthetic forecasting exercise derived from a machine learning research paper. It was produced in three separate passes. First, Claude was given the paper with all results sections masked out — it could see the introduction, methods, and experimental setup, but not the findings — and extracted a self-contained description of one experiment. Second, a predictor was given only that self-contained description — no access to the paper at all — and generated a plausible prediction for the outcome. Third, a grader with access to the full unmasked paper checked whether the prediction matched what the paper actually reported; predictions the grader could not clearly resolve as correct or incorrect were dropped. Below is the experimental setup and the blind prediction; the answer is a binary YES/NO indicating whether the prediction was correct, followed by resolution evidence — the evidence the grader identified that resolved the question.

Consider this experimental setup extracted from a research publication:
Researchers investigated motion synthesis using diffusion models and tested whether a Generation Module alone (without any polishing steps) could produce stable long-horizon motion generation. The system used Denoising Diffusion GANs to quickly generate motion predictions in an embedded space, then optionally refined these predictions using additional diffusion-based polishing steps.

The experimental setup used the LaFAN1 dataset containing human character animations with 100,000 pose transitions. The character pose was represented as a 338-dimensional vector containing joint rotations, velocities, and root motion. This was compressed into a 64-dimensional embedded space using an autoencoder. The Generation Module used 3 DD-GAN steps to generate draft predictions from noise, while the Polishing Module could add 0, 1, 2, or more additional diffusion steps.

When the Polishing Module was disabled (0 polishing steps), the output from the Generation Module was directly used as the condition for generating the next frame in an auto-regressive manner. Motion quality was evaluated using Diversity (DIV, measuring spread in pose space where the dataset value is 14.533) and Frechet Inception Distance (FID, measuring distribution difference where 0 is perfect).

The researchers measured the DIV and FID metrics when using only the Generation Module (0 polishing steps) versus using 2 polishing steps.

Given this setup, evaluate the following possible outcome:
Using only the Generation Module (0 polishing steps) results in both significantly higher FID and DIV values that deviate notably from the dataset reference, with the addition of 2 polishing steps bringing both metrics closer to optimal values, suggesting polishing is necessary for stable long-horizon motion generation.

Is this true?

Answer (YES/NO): NO